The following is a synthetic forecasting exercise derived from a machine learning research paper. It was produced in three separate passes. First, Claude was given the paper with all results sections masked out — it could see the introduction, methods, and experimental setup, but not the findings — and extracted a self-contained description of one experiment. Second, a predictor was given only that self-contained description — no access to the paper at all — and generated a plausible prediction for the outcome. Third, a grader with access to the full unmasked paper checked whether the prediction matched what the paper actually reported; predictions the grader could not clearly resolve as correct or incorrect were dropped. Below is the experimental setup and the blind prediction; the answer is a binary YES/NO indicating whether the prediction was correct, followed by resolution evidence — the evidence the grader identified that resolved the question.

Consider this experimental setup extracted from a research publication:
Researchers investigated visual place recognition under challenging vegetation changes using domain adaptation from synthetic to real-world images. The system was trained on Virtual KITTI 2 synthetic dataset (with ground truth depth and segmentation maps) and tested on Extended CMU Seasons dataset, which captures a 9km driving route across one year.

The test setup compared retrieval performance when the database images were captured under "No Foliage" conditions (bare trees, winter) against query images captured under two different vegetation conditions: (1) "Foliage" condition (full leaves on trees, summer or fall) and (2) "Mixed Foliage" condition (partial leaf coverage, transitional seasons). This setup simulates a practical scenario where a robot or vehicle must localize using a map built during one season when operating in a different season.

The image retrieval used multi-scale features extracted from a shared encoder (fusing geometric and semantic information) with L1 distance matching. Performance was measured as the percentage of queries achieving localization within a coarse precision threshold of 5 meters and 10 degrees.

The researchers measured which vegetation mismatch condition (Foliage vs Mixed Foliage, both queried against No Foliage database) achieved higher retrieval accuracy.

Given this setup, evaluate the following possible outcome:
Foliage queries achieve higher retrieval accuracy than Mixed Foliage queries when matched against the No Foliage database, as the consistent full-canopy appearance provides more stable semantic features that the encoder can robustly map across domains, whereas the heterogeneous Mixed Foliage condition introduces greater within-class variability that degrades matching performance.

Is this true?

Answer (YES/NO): NO